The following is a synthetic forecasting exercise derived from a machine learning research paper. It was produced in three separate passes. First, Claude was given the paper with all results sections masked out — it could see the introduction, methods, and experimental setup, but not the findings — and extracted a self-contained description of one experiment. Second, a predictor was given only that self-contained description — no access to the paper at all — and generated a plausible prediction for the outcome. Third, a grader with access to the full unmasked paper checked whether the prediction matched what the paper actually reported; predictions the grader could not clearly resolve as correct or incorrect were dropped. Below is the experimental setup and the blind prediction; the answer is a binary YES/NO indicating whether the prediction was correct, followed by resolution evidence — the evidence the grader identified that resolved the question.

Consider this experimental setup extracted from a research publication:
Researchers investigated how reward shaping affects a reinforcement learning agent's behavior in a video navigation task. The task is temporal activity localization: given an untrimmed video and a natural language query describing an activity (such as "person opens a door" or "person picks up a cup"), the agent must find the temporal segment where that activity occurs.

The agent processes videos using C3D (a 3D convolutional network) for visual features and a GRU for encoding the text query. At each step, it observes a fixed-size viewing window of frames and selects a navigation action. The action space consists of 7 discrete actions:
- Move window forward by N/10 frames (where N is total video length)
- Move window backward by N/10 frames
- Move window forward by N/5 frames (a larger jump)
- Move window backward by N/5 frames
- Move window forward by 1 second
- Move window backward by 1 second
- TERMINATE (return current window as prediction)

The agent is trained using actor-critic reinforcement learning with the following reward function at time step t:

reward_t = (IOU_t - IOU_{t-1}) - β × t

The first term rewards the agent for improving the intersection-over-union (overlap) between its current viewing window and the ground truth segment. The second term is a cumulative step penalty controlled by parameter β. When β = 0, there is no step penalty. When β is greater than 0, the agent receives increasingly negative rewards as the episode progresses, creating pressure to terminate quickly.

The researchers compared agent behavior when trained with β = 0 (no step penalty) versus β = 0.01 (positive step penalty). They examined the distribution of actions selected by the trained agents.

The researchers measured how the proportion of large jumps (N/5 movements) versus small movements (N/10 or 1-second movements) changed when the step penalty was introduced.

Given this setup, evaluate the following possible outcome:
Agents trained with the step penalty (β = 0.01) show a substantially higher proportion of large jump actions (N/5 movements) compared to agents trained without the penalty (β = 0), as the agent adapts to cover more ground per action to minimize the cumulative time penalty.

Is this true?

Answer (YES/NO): YES